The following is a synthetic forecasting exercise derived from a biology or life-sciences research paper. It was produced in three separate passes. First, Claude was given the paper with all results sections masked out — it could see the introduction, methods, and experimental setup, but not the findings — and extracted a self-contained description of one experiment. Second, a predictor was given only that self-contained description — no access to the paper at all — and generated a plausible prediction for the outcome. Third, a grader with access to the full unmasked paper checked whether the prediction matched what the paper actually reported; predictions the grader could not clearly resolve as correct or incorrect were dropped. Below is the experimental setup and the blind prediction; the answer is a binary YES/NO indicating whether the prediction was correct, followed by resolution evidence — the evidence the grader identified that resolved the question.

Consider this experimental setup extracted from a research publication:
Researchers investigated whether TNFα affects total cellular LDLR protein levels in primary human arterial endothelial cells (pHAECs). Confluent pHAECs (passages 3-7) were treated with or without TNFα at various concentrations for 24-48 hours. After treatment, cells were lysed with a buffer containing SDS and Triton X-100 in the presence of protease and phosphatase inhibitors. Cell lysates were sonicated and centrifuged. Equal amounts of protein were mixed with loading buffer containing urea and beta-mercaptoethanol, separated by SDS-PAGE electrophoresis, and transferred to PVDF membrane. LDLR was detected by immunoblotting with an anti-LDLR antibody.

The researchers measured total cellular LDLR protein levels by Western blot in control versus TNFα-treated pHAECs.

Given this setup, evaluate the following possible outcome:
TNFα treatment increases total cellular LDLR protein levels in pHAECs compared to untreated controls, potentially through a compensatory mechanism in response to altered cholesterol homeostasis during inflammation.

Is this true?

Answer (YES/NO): NO